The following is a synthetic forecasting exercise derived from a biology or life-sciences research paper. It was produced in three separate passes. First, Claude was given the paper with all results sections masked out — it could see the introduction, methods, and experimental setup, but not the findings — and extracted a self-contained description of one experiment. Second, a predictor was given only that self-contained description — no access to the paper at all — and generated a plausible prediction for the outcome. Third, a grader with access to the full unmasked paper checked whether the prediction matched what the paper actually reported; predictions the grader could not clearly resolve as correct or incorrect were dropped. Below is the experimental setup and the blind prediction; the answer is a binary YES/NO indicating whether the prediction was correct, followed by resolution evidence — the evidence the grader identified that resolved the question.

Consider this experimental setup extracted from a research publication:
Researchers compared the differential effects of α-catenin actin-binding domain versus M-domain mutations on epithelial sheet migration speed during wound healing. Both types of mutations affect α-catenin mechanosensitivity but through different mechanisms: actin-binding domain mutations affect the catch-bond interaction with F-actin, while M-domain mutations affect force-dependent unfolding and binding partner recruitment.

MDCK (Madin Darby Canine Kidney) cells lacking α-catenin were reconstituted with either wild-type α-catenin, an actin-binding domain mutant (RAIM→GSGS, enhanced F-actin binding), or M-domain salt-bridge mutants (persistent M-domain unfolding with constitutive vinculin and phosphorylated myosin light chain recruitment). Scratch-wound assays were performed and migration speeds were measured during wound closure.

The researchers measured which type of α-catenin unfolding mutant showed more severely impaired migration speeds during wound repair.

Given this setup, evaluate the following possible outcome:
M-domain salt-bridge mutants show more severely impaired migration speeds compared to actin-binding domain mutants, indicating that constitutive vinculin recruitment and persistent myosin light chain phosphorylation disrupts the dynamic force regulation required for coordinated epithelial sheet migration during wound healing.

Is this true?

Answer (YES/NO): YES